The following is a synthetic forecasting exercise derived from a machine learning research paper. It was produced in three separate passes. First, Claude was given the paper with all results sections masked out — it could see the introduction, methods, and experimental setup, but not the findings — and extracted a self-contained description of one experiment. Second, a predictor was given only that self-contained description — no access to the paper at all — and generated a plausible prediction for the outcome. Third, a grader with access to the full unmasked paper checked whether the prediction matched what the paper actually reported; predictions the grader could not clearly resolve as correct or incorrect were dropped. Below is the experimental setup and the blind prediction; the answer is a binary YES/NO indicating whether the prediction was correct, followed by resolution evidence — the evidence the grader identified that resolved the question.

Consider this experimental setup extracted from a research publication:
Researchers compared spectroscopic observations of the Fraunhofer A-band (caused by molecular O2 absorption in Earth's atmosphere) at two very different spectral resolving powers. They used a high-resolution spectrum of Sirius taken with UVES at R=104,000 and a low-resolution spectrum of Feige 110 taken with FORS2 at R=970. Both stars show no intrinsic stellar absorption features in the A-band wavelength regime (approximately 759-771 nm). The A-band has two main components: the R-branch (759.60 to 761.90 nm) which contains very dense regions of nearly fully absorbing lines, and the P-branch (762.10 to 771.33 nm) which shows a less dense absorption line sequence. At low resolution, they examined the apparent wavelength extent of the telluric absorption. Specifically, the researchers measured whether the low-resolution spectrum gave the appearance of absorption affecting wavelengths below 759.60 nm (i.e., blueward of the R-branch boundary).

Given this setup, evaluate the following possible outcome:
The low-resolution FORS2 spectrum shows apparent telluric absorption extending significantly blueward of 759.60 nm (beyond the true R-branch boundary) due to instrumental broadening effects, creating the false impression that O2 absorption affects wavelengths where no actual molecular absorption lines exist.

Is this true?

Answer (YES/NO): YES